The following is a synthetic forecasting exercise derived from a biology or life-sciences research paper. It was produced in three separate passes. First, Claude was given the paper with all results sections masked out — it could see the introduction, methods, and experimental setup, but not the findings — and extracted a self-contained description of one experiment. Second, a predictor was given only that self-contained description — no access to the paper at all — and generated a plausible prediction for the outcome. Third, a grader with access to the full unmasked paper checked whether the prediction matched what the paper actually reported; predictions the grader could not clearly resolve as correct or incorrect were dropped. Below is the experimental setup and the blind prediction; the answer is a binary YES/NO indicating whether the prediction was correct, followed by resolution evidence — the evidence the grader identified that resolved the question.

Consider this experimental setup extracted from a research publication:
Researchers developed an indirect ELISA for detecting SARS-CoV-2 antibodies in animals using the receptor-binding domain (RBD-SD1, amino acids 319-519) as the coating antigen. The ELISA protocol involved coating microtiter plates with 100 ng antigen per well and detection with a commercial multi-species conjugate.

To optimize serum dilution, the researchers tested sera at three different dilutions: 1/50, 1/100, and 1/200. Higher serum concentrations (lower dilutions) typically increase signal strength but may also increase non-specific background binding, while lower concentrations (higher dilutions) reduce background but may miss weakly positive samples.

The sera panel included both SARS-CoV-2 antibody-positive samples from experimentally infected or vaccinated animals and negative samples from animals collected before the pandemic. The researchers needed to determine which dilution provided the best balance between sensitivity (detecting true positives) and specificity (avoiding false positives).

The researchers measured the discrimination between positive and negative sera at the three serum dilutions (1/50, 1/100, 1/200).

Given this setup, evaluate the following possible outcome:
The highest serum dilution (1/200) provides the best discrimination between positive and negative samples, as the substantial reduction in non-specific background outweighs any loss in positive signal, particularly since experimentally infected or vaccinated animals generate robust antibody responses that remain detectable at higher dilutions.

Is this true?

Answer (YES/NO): NO